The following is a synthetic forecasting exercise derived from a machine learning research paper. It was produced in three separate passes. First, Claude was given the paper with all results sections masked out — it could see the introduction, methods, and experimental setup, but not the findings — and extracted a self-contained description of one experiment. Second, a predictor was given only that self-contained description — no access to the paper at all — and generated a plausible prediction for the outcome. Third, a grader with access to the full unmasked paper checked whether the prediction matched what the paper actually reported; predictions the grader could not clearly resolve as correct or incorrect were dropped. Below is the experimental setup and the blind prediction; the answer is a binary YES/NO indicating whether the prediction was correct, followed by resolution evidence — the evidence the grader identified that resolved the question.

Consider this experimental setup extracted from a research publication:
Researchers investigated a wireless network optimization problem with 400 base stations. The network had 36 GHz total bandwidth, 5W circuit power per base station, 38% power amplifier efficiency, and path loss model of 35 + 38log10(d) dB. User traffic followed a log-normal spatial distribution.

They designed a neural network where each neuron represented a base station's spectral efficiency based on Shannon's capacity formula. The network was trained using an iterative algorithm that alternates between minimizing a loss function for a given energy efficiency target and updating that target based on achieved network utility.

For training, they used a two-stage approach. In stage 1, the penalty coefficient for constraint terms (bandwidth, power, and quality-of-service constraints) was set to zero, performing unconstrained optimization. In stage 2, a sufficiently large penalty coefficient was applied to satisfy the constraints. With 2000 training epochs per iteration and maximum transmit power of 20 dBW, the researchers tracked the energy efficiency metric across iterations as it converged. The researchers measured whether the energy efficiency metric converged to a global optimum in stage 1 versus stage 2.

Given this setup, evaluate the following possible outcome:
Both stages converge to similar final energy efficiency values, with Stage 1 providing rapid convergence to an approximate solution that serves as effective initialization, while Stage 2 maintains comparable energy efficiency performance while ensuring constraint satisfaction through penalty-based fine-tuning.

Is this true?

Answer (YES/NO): NO